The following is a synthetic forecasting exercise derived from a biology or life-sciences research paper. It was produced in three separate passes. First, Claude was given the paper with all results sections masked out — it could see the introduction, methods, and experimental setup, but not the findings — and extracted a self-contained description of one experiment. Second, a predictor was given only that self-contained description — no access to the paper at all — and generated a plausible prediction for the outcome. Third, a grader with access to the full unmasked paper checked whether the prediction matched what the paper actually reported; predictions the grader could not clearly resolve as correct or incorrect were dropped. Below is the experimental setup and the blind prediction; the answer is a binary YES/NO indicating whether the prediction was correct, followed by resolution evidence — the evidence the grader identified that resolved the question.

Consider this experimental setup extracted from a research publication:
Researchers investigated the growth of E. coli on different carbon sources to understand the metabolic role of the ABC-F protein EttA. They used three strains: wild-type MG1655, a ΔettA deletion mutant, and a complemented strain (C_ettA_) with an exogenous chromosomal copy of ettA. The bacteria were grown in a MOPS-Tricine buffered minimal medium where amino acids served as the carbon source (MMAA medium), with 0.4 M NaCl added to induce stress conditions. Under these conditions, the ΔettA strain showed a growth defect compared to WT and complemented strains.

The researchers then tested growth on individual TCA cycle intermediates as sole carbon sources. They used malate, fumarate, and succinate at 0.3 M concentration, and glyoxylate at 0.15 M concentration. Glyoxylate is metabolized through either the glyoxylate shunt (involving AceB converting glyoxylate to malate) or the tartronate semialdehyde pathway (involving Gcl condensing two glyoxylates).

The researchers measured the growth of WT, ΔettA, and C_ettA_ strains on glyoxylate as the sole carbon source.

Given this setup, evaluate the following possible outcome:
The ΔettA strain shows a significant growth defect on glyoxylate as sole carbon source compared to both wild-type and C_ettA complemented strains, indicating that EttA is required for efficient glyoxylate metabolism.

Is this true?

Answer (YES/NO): NO